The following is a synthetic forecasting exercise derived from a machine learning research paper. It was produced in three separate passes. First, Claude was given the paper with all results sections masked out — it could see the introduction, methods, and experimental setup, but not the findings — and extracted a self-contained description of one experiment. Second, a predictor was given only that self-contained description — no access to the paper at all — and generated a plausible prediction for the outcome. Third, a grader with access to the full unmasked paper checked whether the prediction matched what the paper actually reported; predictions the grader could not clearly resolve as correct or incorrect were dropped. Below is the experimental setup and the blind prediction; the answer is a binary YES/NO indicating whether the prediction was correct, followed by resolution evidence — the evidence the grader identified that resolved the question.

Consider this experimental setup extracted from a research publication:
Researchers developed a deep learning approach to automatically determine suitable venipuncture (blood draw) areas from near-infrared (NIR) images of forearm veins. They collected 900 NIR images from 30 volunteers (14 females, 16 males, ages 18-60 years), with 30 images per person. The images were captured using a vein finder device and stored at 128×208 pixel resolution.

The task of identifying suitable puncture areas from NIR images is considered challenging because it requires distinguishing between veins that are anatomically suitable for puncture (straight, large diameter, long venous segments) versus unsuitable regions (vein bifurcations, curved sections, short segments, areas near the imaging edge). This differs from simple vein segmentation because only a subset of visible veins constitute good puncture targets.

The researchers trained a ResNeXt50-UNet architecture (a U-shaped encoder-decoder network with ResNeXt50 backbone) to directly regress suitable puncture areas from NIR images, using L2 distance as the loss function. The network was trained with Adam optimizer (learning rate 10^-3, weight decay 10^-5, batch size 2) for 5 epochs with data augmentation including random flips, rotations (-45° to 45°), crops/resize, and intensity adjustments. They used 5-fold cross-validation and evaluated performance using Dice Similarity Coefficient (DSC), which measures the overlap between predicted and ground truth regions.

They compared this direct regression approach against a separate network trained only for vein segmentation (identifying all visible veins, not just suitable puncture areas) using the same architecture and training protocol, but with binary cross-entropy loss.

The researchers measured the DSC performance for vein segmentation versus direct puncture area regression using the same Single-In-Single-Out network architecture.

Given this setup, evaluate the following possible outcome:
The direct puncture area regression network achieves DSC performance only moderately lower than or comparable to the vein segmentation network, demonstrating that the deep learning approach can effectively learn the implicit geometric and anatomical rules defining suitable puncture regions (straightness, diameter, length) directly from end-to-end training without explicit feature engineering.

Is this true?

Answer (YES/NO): NO